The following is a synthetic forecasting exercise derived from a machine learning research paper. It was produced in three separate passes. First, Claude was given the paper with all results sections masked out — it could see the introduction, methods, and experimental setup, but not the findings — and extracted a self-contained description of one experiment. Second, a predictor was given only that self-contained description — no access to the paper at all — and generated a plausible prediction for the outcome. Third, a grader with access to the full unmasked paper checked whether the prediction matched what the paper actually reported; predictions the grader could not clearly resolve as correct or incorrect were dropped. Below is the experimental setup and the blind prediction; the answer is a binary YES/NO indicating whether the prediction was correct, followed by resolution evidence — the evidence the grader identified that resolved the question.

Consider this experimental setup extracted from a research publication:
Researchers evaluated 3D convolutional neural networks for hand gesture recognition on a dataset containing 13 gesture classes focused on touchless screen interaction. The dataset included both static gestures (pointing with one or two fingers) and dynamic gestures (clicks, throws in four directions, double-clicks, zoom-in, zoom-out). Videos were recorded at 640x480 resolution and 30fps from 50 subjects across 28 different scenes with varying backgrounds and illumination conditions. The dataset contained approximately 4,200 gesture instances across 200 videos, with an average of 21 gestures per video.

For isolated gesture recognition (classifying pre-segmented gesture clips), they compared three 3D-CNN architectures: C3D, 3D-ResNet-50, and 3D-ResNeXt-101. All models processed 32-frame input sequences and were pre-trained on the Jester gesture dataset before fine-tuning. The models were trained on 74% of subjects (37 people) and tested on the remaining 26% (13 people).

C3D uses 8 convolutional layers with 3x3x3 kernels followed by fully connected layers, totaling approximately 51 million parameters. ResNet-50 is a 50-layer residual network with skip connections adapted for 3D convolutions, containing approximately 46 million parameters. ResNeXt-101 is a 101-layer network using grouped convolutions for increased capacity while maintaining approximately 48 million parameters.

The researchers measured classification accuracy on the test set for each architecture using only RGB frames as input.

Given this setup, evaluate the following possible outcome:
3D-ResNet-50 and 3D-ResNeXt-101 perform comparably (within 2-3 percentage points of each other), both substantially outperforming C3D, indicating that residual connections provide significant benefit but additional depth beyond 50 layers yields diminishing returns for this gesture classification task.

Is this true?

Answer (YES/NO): NO